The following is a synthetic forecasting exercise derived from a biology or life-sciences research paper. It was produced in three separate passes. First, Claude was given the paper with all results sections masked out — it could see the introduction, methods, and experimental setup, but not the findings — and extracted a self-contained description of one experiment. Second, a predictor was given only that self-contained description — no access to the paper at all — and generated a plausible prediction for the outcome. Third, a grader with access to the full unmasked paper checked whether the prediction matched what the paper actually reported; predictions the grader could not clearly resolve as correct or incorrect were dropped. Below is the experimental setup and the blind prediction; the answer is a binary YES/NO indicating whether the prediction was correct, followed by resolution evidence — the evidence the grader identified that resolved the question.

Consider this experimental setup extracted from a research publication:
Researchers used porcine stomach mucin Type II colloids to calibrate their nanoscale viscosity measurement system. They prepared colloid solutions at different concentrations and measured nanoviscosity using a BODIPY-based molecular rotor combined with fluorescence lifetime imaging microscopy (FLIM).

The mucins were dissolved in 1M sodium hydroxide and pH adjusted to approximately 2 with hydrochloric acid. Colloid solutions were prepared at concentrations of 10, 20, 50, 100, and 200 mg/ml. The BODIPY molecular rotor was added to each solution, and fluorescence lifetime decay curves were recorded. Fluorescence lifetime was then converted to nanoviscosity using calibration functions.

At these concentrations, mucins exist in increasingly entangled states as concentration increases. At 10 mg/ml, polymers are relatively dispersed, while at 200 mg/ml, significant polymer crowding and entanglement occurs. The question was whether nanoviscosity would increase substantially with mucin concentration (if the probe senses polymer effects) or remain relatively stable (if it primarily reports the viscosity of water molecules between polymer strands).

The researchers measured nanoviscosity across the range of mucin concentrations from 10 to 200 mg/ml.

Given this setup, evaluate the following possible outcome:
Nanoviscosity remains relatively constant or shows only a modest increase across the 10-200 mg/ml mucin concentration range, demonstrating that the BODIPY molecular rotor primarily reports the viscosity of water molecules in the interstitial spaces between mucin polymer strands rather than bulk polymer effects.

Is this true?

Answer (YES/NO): NO